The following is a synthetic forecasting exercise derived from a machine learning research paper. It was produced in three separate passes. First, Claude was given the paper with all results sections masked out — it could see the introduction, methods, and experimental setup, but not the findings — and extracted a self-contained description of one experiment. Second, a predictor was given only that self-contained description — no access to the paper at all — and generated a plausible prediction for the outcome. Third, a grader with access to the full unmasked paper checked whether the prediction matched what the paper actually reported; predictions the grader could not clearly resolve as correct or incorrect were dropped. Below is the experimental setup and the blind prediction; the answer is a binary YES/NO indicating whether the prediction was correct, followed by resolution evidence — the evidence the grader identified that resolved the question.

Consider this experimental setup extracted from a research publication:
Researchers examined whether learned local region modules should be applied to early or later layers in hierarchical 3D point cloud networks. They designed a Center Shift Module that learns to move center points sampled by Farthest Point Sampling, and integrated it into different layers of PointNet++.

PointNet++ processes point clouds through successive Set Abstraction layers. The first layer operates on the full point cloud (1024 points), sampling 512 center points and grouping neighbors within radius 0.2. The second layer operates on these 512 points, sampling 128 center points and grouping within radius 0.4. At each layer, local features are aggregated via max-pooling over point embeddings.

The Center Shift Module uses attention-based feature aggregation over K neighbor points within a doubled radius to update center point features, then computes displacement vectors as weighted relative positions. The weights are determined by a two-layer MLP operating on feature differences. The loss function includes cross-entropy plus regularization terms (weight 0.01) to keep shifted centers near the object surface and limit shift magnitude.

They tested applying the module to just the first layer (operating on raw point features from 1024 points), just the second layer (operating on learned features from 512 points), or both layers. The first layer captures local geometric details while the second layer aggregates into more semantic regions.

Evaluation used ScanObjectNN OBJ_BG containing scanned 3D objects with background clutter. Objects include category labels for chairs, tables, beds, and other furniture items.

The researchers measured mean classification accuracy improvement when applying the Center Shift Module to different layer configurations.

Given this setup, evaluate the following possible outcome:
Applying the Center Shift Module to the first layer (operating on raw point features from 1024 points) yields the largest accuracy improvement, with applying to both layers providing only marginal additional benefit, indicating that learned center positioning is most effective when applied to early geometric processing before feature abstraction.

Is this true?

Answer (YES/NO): NO